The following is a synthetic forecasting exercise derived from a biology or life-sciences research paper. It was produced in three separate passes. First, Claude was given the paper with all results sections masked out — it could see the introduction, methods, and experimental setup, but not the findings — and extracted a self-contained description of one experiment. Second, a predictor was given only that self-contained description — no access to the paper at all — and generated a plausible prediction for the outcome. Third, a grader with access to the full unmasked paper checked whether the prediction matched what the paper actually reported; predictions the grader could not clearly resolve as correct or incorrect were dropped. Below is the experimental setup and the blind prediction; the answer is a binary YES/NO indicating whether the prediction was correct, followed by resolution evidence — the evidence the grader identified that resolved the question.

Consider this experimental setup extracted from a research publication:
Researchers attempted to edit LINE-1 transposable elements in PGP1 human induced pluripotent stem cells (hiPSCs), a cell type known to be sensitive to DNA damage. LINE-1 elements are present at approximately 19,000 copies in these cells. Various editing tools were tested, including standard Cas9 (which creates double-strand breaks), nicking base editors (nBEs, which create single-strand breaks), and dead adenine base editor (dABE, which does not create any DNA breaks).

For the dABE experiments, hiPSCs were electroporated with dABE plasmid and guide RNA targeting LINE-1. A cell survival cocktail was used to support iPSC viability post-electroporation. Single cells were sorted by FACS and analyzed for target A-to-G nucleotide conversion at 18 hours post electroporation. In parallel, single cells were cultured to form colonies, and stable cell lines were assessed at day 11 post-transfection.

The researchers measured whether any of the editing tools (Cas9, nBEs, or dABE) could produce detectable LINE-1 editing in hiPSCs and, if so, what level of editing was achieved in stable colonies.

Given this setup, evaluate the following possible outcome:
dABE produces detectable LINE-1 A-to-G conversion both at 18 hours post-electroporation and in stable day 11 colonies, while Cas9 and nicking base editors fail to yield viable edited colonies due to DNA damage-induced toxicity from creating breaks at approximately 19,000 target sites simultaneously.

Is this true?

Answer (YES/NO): YES